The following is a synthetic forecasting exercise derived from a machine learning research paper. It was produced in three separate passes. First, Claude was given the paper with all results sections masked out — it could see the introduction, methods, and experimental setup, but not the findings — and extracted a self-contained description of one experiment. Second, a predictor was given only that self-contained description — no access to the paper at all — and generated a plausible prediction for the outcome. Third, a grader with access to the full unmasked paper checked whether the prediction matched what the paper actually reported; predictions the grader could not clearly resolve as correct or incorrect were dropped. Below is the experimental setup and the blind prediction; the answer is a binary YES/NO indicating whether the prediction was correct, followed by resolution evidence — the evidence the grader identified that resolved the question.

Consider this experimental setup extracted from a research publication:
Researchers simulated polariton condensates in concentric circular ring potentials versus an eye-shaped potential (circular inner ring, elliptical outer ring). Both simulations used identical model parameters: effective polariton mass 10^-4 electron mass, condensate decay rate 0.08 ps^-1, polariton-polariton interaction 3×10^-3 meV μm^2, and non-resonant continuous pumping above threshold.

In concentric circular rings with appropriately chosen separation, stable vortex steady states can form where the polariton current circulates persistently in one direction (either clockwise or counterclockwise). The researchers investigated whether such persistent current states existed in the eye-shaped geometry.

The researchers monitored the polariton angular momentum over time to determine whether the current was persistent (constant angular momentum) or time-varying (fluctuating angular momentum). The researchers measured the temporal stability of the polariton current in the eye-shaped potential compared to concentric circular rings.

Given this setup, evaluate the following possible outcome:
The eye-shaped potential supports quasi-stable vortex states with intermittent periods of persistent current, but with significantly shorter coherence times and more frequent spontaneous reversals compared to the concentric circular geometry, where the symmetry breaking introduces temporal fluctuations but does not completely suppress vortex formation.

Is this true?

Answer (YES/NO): NO